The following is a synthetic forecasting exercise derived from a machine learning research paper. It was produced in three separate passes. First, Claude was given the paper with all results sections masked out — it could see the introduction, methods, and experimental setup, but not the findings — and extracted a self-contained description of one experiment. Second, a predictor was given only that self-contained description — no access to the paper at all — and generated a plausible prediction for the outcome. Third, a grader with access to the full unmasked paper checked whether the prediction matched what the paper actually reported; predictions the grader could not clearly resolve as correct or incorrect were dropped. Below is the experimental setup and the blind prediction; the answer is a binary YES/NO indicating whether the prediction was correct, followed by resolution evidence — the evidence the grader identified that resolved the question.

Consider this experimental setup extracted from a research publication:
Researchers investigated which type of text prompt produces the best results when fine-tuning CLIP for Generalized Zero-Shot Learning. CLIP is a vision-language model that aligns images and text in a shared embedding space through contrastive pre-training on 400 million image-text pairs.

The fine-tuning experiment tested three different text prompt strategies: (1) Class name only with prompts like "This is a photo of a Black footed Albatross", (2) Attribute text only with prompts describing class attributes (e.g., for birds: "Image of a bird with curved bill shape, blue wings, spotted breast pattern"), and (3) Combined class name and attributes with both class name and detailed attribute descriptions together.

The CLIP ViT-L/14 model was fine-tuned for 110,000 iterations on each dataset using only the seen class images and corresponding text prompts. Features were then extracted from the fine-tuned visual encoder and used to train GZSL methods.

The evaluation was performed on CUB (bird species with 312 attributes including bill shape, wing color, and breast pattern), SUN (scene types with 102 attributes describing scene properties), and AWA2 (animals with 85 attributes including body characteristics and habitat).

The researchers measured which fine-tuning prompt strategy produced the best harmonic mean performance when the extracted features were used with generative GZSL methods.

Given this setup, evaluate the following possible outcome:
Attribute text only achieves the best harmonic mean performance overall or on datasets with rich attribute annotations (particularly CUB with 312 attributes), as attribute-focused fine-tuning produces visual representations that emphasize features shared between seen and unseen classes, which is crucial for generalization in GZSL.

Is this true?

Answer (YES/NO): NO